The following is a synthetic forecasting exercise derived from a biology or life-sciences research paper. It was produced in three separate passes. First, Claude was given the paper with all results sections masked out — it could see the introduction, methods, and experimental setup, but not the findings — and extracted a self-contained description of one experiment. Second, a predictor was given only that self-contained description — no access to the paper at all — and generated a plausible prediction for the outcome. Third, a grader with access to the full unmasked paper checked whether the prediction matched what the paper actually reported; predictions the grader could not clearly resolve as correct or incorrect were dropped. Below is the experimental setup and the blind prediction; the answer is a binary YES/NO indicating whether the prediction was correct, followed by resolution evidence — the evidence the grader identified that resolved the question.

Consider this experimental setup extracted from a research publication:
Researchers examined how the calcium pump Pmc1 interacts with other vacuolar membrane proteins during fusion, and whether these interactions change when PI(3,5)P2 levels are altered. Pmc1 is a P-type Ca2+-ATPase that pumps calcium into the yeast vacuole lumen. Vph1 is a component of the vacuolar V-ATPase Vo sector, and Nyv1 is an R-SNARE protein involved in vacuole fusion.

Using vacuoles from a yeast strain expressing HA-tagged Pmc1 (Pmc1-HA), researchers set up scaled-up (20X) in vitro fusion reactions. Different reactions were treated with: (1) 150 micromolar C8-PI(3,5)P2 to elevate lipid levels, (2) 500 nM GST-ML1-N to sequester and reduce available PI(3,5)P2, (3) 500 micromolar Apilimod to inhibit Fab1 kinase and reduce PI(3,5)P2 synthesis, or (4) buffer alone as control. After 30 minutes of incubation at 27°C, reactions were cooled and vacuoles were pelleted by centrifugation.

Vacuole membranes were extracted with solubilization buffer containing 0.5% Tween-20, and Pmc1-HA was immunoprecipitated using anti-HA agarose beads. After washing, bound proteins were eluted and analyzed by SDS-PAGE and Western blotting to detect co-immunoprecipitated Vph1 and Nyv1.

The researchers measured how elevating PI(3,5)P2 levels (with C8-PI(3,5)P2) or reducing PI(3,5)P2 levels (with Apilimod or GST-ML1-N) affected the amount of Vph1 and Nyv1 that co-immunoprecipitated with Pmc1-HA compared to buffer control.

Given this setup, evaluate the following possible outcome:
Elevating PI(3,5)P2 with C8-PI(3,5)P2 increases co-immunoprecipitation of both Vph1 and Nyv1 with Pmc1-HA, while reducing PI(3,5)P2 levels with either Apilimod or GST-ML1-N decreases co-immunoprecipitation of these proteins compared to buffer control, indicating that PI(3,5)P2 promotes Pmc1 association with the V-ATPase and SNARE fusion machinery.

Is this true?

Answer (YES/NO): NO